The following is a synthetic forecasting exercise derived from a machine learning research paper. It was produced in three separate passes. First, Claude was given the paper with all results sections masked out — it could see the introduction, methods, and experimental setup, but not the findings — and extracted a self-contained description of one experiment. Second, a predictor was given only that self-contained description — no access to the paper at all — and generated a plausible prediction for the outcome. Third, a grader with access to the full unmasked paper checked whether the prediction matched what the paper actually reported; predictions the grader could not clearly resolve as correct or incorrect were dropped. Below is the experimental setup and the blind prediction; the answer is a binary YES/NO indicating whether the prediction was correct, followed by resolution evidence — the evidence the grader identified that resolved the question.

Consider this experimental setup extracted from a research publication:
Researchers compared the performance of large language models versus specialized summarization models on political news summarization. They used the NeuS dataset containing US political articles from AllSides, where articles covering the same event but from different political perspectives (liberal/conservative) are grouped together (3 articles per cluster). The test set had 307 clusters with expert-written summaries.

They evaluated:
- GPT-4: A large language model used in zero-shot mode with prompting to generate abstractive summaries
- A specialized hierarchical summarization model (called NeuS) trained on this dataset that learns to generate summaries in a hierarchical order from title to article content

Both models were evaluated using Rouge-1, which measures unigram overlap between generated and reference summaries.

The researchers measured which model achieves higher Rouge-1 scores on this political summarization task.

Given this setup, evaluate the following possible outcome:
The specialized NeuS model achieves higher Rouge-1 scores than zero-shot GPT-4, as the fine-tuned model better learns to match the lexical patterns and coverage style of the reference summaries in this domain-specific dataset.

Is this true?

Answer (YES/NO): NO